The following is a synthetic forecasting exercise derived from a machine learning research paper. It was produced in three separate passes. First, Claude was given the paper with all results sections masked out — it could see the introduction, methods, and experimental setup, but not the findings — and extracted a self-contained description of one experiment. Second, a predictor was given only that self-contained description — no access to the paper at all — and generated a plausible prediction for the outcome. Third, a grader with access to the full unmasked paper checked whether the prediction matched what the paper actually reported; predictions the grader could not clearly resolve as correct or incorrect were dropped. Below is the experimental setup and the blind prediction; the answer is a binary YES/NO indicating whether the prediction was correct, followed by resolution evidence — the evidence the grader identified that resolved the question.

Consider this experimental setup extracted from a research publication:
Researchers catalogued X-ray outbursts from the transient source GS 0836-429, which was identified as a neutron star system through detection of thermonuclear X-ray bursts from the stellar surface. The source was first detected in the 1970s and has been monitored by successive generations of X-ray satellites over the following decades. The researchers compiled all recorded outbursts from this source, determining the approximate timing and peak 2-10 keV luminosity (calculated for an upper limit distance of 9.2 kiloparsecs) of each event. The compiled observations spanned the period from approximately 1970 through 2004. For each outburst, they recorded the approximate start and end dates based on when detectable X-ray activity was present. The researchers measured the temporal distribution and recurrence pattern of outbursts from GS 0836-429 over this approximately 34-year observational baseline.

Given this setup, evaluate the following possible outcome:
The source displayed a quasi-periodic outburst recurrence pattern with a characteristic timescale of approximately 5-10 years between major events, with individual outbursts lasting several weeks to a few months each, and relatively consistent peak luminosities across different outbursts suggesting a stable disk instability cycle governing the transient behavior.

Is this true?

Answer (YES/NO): NO